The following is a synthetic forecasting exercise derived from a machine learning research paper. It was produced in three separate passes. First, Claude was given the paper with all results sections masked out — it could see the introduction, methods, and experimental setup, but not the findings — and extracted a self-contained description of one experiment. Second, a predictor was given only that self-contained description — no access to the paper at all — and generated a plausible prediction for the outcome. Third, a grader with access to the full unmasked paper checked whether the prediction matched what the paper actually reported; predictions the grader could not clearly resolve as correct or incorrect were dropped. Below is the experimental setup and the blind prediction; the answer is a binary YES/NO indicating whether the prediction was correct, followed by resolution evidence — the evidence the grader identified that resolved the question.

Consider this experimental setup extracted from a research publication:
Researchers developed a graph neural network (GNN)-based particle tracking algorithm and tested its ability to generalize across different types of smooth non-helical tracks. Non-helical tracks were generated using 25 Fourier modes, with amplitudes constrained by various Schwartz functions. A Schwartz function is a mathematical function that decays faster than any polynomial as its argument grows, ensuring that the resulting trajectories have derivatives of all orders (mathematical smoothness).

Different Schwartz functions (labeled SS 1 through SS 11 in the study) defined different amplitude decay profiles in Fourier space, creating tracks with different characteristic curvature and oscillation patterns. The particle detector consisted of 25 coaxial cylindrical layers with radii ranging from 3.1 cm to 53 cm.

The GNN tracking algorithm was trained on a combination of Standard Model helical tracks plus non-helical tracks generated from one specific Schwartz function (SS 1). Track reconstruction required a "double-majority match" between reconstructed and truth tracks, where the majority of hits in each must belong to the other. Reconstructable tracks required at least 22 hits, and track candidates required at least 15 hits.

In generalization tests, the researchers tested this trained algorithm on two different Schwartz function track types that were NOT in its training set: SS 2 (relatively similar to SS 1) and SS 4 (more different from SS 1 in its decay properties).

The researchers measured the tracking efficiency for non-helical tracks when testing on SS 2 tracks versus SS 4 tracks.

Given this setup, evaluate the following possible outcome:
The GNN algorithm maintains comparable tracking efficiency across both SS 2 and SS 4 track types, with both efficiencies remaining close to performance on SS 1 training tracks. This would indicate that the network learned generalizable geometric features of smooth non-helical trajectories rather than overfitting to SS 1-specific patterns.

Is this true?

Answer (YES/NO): NO